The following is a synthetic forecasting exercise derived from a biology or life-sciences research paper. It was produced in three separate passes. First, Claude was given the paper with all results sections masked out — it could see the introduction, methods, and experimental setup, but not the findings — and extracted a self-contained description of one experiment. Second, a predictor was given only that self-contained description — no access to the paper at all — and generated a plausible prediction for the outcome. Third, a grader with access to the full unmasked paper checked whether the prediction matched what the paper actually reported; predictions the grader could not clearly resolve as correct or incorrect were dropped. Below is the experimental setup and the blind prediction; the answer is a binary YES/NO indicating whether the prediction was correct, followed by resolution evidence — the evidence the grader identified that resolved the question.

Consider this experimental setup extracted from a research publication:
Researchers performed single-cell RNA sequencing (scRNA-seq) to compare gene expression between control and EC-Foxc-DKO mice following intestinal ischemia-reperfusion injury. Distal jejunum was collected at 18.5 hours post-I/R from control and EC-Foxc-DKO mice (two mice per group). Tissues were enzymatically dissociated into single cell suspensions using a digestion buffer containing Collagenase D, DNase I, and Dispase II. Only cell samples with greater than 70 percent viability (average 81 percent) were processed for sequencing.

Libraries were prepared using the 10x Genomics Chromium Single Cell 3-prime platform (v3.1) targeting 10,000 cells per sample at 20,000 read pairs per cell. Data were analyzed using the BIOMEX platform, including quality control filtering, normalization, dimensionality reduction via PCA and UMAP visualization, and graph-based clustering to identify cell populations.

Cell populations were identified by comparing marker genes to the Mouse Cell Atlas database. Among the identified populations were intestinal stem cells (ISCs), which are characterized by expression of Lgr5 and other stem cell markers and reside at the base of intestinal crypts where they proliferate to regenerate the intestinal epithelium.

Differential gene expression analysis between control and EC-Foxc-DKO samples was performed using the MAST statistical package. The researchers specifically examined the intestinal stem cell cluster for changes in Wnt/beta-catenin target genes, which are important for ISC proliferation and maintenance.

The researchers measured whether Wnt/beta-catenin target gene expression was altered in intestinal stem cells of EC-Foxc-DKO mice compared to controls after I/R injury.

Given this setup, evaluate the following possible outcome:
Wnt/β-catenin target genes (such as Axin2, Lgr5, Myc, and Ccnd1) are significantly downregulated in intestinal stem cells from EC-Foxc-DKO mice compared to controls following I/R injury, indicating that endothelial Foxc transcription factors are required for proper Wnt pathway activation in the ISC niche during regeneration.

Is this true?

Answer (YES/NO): YES